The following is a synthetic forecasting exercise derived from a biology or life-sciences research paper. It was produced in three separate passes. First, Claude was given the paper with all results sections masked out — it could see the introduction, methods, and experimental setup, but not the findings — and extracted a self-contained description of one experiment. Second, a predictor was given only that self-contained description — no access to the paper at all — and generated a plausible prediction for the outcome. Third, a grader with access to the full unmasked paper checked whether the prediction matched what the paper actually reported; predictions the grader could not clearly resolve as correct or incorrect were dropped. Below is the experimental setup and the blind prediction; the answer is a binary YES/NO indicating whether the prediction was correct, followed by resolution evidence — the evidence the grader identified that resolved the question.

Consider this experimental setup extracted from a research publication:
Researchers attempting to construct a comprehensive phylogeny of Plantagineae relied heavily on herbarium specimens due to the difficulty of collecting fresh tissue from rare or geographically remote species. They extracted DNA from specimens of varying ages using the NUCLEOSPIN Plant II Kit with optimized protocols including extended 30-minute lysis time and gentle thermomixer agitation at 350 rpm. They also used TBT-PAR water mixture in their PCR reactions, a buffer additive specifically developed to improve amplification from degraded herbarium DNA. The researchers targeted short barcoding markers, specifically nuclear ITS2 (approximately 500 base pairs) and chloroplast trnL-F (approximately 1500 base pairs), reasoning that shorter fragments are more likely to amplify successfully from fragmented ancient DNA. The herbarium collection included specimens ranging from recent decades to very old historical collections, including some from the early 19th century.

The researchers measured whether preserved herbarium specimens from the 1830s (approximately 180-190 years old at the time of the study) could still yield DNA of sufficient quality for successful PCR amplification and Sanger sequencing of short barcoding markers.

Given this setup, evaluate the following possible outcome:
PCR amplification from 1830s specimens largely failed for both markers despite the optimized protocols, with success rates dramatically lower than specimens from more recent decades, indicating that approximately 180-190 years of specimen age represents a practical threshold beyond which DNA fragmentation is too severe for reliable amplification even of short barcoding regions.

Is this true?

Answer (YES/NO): NO